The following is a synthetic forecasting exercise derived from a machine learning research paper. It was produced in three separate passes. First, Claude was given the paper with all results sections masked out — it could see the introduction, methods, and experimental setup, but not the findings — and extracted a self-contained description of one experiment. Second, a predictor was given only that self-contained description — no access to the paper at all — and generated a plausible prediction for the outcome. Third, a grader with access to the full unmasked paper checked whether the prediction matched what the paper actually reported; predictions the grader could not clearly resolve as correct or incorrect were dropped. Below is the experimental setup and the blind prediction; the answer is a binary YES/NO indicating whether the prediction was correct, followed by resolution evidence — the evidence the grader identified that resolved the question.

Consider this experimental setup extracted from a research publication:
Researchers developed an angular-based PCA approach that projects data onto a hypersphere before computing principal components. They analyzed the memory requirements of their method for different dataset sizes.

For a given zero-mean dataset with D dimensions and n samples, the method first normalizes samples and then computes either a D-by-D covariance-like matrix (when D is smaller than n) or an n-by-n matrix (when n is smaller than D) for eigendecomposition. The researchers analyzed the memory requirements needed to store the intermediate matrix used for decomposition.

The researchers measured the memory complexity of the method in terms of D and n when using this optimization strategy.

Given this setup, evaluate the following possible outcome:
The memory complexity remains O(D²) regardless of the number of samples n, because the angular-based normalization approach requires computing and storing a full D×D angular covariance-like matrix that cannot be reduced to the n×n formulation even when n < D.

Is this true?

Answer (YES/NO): NO